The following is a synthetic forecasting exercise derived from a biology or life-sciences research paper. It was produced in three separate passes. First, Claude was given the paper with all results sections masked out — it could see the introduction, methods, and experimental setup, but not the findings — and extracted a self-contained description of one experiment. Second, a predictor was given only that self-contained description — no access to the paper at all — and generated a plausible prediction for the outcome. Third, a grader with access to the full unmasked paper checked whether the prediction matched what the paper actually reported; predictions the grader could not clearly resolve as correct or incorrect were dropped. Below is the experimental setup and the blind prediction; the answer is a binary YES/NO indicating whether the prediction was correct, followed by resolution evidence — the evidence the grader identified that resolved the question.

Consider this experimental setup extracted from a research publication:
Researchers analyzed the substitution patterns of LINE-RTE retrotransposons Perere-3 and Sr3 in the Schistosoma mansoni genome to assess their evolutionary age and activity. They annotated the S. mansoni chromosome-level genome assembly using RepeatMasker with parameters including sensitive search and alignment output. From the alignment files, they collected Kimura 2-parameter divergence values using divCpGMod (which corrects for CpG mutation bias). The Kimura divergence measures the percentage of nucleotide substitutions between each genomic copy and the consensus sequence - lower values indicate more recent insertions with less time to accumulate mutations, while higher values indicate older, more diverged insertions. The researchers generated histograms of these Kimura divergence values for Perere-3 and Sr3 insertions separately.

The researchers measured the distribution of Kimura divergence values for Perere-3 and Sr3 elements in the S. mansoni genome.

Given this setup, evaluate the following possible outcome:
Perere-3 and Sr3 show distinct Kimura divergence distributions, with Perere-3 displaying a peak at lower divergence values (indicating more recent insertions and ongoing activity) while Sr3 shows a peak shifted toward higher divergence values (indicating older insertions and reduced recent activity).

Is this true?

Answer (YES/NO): NO